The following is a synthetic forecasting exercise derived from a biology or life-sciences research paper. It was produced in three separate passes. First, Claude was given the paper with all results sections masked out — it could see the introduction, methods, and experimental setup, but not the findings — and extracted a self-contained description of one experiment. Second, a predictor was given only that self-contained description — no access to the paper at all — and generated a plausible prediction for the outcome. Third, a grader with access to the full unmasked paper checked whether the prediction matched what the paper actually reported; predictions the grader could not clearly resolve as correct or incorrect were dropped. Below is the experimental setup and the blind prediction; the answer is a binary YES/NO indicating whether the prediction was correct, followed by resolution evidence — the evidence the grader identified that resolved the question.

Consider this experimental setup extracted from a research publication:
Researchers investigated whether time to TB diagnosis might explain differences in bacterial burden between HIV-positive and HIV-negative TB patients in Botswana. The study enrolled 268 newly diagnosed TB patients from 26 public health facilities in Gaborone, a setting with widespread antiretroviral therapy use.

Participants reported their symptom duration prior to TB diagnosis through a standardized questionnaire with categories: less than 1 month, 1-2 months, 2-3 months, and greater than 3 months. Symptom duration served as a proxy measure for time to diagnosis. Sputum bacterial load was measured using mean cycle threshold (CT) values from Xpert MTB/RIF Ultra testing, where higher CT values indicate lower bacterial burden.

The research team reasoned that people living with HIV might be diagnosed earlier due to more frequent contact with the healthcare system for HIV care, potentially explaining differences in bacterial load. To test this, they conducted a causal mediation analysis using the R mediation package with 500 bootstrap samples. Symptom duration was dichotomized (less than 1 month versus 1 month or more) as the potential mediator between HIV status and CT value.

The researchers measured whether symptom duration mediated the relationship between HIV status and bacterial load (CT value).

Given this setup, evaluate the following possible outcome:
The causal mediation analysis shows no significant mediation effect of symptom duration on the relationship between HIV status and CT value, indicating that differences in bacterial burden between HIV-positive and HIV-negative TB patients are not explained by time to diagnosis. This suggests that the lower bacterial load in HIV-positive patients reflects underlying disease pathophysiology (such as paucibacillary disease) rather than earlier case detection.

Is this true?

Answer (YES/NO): NO